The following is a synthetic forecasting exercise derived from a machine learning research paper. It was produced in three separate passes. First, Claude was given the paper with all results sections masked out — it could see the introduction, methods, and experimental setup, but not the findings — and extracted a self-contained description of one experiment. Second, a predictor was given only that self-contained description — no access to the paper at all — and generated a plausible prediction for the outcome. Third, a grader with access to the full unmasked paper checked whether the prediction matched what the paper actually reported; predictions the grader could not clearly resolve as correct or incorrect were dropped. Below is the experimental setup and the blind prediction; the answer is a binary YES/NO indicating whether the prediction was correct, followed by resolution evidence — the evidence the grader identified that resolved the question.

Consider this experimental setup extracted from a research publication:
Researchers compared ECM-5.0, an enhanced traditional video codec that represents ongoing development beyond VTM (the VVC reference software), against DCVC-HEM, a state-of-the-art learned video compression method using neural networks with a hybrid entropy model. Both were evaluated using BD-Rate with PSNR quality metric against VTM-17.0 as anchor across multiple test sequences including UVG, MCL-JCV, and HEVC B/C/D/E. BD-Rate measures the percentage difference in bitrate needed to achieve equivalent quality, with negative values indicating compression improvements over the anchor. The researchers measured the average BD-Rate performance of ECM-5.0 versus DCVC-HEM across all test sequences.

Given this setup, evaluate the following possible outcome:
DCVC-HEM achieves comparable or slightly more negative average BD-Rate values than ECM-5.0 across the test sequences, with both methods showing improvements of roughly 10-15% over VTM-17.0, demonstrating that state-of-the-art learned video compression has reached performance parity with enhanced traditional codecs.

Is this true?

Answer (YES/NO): NO